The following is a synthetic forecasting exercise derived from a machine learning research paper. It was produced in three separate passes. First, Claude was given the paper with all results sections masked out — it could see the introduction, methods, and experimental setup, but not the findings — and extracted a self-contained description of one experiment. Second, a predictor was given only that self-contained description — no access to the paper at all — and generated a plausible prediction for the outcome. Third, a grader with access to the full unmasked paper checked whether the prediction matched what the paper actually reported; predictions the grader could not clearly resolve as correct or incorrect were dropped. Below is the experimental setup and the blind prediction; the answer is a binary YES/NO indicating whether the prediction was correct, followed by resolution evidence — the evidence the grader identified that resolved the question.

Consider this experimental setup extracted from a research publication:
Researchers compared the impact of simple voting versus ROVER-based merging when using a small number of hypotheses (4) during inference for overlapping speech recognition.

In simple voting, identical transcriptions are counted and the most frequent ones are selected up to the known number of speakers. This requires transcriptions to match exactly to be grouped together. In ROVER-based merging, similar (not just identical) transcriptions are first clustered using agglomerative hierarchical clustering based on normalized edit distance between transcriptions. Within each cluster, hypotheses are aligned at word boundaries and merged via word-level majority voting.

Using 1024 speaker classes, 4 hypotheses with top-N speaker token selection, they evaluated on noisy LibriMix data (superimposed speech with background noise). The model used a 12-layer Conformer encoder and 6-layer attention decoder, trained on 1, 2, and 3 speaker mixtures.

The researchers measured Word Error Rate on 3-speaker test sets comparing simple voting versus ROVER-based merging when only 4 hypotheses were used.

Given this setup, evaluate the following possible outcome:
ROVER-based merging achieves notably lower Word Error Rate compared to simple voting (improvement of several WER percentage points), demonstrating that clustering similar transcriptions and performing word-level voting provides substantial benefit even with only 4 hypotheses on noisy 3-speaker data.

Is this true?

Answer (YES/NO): YES